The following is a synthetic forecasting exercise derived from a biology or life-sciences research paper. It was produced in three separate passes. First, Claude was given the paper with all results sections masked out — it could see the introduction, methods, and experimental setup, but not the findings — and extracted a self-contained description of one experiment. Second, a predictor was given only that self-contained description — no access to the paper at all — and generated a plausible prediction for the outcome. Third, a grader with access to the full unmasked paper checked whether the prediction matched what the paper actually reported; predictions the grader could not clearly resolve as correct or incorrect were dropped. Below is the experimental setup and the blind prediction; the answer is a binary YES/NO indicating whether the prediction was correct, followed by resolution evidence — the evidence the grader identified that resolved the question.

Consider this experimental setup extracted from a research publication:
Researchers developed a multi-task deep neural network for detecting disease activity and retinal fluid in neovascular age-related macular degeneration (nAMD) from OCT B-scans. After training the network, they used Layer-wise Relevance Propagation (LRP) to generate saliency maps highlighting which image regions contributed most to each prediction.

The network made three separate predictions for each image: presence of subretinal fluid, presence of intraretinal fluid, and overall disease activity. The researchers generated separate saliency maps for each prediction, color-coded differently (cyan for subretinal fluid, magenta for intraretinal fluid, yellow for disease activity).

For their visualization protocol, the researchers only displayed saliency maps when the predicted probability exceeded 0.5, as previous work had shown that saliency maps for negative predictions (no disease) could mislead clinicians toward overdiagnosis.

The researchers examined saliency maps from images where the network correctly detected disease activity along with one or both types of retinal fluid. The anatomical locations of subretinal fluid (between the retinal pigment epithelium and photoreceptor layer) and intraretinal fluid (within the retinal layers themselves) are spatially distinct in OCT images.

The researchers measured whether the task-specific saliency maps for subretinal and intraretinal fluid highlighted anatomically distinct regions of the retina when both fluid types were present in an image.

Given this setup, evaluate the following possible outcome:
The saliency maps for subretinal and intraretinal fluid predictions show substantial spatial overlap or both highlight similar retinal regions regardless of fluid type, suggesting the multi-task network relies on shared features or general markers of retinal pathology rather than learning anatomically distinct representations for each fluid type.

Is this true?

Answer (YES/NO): NO